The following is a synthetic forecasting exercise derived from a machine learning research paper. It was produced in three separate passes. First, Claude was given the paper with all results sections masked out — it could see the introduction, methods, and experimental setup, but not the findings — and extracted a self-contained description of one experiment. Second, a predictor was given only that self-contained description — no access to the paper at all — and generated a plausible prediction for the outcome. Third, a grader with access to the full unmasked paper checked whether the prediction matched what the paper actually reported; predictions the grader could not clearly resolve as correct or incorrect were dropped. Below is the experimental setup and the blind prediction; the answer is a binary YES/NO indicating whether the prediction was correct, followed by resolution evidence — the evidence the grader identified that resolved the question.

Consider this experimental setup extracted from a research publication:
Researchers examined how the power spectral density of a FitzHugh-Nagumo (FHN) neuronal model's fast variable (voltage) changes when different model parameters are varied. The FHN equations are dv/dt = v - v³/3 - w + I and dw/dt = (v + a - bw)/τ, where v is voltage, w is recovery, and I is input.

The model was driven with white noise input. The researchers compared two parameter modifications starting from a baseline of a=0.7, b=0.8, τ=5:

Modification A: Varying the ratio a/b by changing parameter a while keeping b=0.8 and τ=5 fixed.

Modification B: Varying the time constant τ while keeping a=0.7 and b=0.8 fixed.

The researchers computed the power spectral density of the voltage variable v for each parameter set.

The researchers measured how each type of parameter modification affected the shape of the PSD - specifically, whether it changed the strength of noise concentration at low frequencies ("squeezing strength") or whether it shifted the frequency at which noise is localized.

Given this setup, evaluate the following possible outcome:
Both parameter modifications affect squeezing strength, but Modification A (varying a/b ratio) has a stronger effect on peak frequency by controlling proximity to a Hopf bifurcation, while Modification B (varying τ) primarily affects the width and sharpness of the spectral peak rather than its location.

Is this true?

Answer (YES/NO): NO